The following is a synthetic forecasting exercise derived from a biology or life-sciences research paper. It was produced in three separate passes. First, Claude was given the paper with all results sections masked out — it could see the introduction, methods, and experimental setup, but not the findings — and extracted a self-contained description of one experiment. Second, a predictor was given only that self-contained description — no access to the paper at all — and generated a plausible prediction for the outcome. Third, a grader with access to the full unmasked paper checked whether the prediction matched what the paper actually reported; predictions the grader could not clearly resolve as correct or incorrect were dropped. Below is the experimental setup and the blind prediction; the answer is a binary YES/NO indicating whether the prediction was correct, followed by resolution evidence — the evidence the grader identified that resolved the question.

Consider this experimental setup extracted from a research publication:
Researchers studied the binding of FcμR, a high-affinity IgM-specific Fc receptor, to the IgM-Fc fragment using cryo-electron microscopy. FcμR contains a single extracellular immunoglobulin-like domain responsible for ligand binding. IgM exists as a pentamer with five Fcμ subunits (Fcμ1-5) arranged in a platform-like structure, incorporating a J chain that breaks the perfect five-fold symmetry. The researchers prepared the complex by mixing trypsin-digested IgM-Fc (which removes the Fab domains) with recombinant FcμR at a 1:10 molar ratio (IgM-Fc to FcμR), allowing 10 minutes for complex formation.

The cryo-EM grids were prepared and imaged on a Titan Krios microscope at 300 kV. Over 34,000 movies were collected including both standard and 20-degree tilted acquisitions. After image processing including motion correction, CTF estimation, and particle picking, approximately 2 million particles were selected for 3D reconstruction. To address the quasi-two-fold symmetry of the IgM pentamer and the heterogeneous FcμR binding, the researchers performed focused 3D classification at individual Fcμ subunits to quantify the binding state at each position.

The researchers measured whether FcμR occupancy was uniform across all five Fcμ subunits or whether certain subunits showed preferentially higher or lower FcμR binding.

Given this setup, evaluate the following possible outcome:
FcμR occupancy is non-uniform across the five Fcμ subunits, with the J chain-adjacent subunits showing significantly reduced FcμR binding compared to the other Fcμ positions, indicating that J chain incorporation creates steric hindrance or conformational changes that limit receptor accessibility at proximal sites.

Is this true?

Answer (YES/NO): YES